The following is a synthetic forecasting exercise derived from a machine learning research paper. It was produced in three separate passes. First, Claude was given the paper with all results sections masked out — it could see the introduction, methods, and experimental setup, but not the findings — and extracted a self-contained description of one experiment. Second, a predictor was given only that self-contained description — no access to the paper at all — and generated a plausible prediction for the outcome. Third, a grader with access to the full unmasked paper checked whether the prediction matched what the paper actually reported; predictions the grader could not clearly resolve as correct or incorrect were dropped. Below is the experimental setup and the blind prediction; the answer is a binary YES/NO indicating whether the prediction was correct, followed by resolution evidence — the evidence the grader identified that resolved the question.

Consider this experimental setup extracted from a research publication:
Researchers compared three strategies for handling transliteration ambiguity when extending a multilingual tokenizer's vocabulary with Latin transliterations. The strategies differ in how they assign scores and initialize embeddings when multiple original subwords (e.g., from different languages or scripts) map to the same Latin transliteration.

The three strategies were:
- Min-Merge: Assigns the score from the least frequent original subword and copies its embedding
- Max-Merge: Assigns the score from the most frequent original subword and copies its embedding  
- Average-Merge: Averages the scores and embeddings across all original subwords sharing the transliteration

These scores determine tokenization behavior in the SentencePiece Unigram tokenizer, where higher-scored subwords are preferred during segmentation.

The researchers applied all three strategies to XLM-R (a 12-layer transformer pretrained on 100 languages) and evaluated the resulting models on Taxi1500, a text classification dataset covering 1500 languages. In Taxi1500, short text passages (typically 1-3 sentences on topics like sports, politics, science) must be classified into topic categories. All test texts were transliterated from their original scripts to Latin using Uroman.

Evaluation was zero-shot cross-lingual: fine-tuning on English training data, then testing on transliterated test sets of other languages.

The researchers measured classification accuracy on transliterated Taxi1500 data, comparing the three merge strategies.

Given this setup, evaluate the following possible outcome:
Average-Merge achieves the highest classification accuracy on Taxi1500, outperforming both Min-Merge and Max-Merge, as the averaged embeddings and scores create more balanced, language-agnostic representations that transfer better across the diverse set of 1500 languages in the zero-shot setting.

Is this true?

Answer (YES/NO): YES